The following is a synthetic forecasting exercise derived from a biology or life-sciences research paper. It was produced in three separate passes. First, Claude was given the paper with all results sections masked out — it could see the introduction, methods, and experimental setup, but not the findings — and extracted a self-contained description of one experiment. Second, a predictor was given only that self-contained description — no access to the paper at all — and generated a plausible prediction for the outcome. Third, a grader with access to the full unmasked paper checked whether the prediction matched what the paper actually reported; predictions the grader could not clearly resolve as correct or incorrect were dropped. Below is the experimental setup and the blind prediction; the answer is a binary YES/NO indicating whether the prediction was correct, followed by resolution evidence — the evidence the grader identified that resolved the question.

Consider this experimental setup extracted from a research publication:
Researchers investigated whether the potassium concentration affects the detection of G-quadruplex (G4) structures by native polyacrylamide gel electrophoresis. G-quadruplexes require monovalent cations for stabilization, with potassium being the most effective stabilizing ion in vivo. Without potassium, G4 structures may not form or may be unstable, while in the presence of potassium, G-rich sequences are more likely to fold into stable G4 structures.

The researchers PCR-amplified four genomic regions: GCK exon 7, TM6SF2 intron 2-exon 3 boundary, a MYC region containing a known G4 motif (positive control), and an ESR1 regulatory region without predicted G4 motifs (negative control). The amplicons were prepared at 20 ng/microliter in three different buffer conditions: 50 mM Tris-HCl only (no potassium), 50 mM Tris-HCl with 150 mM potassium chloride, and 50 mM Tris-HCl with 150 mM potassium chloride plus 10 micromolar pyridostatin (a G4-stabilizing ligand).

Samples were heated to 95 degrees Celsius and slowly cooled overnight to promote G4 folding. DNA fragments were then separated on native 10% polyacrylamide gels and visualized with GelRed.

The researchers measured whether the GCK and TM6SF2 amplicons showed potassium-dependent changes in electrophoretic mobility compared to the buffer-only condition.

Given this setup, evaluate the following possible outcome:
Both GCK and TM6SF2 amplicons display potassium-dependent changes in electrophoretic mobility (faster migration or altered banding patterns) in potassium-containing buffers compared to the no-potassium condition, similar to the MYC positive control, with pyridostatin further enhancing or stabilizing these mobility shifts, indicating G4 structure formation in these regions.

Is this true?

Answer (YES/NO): YES